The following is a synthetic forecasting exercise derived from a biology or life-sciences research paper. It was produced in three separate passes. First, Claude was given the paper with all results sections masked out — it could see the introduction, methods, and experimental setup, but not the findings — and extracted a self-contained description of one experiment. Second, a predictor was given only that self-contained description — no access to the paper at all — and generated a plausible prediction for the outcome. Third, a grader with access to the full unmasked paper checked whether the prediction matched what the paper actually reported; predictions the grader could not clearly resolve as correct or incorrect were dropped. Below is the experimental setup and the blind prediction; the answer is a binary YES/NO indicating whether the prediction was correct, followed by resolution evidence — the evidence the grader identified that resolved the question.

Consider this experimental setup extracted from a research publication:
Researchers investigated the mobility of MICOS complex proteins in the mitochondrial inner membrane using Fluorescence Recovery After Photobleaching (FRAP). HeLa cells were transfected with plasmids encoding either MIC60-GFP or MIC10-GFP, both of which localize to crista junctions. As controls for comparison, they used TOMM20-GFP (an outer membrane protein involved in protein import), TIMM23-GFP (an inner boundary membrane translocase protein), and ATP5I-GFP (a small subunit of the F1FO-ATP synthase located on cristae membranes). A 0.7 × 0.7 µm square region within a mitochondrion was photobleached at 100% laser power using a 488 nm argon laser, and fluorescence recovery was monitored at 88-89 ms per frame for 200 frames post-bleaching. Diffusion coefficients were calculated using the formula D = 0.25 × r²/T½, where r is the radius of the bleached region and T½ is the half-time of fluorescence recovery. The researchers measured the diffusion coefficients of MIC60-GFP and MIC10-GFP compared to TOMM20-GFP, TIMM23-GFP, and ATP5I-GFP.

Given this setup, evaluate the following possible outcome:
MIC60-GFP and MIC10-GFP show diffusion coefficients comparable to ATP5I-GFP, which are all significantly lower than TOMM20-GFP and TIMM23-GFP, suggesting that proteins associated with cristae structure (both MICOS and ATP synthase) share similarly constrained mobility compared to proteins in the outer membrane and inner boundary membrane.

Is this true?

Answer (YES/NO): NO